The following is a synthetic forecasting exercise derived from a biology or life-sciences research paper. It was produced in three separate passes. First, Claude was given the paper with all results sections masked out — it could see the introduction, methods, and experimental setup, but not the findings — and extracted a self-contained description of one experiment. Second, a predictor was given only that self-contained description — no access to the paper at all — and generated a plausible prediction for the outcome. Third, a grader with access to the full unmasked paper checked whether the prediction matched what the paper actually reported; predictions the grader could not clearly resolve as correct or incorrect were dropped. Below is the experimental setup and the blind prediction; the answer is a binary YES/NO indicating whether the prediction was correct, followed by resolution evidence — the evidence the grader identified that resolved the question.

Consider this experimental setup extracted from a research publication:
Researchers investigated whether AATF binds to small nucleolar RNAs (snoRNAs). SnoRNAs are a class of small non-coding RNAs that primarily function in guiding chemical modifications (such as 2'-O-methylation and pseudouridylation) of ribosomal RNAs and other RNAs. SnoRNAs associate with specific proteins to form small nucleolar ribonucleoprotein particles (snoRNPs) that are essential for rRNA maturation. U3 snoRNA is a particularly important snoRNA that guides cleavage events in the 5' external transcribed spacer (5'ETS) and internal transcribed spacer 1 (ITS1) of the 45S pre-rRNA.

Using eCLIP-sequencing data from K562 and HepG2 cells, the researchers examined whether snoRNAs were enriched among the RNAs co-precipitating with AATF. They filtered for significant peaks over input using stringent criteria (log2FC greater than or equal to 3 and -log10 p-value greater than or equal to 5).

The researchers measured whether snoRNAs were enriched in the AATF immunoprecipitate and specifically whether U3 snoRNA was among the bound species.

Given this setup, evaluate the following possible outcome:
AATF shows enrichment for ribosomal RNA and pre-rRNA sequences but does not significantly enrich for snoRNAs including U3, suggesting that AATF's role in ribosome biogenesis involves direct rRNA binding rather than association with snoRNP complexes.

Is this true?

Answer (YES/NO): NO